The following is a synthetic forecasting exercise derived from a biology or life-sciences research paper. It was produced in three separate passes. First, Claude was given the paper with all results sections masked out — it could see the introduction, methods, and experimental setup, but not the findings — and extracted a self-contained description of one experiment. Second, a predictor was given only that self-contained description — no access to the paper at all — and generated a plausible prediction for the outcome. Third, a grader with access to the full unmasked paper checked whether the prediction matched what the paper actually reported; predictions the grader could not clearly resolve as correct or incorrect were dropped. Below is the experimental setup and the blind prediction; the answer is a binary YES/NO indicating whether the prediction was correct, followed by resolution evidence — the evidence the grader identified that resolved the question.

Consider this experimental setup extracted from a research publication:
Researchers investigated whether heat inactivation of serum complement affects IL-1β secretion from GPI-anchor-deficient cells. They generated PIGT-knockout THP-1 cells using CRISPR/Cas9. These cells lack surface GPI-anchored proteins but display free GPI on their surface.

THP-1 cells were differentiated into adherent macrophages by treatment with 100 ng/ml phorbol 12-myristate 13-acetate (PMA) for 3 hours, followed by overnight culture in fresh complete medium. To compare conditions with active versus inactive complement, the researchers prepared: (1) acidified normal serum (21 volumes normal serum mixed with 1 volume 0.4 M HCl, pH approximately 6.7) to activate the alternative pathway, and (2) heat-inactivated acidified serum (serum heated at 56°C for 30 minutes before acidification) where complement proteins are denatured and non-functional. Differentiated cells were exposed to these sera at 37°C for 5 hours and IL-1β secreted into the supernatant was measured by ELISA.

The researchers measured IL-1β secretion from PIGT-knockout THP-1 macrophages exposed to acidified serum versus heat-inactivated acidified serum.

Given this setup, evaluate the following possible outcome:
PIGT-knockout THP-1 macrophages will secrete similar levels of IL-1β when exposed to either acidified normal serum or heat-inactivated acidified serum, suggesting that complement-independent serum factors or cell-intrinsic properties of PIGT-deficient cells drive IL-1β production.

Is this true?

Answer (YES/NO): NO